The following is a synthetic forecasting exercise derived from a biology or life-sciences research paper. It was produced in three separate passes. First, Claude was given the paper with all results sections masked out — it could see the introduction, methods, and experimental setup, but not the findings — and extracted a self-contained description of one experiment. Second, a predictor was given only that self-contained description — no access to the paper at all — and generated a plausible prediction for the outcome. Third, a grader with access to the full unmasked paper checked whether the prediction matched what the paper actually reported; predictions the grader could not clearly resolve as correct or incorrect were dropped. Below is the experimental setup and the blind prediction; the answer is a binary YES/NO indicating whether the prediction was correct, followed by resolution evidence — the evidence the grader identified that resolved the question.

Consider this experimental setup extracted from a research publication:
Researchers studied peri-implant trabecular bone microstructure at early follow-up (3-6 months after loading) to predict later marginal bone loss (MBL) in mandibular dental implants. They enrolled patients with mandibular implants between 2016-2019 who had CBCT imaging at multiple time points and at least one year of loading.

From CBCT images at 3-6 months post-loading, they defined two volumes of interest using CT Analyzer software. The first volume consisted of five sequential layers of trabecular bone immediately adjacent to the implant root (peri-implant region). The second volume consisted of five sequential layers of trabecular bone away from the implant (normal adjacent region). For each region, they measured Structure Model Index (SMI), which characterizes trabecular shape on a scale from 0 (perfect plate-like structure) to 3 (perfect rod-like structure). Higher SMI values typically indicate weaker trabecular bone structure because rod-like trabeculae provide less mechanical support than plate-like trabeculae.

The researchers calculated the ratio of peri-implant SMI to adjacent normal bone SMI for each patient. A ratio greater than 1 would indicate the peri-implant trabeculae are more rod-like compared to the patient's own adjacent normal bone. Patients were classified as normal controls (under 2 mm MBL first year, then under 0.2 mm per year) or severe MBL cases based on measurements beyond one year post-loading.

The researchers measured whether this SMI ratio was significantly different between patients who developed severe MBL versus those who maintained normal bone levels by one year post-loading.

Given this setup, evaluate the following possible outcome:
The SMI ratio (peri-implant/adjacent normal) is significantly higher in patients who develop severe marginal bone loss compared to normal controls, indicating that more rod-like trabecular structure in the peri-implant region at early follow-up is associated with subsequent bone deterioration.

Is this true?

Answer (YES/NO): YES